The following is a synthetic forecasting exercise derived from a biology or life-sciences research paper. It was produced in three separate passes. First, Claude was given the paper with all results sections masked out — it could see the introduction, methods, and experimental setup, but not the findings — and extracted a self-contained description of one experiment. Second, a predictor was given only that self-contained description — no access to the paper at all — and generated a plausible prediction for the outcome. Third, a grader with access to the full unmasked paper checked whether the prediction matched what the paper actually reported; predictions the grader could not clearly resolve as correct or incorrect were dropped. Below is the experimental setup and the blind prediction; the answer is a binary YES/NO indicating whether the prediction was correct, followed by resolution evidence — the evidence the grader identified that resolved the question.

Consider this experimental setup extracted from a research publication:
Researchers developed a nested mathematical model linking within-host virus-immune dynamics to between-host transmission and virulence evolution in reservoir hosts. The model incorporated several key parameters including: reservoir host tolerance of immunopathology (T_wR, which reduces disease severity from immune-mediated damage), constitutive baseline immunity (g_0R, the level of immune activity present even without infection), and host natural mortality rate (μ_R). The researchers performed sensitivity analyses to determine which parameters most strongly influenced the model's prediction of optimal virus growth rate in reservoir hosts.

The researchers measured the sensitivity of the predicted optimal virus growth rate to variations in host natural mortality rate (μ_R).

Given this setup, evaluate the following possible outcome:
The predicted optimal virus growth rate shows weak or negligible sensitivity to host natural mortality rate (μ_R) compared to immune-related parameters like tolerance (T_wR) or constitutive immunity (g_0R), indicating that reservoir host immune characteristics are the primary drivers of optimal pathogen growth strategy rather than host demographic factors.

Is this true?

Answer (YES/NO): YES